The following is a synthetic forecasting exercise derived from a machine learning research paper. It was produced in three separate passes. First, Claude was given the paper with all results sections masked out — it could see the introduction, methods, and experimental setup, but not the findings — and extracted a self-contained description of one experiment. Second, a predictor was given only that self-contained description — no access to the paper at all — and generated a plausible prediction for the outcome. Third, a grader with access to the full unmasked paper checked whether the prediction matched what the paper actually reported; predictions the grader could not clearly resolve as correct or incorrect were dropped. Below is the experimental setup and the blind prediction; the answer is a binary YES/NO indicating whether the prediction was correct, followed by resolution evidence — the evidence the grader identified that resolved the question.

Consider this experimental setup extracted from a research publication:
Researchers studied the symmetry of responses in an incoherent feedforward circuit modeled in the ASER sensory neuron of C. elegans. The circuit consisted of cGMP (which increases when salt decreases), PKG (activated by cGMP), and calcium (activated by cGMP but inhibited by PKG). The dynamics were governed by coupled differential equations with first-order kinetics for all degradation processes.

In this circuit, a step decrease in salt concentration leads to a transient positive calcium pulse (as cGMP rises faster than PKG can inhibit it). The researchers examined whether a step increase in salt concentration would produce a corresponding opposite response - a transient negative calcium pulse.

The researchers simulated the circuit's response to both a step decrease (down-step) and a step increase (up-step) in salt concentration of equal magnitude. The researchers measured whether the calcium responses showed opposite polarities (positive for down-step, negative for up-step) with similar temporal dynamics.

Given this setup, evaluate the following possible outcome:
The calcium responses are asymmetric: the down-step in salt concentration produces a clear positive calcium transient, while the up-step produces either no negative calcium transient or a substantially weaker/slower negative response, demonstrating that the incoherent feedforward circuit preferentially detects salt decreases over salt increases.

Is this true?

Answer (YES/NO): NO